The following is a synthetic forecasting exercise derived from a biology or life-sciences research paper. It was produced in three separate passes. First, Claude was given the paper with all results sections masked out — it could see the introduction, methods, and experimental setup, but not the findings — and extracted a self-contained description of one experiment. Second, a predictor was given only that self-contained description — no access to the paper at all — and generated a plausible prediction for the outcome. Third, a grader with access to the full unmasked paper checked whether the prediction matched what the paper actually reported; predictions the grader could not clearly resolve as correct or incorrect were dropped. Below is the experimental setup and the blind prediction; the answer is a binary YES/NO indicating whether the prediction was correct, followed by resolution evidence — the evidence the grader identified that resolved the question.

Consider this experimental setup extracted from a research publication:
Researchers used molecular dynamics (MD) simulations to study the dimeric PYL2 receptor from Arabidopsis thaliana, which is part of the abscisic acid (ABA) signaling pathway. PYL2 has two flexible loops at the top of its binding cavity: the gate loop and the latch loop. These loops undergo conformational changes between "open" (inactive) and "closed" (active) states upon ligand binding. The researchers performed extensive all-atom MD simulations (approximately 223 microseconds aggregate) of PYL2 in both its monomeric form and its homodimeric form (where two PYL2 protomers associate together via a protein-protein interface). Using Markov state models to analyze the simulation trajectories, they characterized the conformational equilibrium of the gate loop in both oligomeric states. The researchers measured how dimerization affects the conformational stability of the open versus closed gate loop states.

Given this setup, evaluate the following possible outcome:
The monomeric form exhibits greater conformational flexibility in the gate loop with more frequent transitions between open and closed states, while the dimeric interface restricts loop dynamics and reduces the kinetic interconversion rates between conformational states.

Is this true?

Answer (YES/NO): YES